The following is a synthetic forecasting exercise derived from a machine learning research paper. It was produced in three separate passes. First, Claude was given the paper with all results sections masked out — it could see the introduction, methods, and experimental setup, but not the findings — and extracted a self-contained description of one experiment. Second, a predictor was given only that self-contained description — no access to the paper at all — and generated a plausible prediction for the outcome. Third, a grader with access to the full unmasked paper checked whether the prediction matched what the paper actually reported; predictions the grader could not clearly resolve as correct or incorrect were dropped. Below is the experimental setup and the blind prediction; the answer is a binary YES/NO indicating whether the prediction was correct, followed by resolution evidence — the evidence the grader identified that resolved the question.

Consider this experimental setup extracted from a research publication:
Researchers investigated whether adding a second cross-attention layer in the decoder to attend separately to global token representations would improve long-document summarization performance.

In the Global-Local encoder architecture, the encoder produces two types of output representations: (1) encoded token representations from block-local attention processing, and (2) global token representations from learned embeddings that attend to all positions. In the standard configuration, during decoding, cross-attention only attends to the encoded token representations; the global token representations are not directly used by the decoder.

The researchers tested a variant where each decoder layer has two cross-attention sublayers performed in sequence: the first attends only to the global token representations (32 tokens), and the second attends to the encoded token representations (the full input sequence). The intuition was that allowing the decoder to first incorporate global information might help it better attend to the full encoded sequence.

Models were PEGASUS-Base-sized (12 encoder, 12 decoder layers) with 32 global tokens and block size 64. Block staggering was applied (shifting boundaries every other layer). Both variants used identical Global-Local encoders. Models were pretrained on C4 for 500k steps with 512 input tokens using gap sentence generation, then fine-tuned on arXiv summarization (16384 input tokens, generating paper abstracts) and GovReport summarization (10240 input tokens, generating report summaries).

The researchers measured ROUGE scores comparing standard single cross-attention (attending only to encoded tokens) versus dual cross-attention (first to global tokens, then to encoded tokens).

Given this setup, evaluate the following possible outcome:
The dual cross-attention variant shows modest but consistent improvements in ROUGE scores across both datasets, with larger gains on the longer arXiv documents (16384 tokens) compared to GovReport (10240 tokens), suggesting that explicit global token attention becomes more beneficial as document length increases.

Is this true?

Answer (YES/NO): NO